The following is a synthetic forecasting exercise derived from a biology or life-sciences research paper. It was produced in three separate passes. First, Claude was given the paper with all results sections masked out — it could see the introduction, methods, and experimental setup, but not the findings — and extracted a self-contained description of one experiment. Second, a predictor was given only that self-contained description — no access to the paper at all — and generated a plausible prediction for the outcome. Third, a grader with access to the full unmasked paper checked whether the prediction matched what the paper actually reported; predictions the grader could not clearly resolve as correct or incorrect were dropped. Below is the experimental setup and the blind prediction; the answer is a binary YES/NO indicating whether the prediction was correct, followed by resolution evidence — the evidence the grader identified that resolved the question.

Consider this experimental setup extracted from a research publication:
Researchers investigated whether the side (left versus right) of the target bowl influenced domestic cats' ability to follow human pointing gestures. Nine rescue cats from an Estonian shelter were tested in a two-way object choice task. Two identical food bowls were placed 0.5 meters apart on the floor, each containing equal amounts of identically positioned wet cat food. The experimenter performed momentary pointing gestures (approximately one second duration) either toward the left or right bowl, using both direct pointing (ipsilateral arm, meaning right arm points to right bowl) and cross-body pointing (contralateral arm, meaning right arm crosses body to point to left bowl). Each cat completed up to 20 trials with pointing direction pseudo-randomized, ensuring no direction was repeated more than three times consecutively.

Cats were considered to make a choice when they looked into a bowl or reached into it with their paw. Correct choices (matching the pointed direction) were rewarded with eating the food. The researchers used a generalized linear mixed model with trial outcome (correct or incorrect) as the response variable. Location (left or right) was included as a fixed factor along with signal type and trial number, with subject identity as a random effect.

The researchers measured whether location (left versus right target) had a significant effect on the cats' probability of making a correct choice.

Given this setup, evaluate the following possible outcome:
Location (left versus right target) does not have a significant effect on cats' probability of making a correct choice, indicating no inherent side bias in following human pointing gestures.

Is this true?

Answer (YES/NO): YES